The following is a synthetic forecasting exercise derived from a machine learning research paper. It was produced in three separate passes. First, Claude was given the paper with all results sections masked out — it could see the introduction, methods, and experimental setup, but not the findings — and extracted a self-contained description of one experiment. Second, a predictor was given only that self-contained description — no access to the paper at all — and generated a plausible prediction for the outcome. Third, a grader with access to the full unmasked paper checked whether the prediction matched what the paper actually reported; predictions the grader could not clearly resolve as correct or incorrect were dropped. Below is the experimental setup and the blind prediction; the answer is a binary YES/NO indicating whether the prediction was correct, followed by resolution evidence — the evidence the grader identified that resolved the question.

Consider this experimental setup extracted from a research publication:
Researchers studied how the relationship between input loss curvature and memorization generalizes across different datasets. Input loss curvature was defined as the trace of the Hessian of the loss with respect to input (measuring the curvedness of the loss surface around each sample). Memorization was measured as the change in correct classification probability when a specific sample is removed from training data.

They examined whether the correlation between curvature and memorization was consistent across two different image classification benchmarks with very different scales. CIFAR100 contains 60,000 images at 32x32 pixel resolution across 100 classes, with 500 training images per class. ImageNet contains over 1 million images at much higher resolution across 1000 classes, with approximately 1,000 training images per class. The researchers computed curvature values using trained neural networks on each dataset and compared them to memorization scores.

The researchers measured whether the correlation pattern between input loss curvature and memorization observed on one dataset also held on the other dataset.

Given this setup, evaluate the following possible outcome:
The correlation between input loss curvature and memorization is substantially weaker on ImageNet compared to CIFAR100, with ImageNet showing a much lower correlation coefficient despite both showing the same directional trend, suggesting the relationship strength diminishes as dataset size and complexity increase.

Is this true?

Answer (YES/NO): NO